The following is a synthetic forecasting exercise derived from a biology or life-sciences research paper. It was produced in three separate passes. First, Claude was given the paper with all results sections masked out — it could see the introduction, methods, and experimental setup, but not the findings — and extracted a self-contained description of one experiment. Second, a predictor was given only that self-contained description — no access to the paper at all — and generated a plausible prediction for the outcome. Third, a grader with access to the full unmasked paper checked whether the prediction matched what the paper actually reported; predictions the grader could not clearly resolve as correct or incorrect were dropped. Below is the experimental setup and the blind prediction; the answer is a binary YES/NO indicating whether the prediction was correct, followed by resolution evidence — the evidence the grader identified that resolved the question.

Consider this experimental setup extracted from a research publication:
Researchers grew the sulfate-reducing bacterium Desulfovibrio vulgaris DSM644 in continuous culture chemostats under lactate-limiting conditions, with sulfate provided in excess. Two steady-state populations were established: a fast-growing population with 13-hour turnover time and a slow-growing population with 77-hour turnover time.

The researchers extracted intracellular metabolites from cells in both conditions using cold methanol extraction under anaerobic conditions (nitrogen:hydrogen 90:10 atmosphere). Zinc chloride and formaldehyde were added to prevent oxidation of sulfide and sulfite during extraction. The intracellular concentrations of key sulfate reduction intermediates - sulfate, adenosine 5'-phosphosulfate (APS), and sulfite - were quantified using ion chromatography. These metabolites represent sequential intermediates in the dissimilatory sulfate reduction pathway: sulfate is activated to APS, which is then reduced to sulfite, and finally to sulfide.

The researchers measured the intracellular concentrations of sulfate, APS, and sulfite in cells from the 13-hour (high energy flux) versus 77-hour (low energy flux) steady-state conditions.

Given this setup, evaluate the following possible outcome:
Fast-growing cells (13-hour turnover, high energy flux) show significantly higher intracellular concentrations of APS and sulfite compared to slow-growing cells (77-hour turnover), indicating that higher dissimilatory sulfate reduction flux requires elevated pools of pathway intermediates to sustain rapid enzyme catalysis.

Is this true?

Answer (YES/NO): YES